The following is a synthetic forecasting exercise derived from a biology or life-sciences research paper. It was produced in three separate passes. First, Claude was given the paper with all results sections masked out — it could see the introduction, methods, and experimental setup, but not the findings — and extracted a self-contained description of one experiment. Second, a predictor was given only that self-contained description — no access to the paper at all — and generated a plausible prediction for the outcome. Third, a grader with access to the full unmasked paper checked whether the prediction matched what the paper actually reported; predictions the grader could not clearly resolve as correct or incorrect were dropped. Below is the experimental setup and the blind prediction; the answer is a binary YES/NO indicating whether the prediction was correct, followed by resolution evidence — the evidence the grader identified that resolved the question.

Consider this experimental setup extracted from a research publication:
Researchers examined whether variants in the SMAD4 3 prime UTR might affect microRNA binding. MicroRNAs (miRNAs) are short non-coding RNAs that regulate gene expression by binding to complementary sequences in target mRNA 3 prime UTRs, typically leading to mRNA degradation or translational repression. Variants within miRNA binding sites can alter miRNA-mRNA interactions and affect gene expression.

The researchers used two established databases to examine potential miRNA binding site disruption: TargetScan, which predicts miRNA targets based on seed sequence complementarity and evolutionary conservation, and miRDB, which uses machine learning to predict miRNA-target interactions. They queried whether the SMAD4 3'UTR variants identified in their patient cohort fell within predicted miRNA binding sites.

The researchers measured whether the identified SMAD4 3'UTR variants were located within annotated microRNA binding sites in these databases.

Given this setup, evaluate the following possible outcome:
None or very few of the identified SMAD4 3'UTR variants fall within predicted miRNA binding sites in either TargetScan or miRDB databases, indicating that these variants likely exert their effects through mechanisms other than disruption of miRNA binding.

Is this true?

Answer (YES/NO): YES